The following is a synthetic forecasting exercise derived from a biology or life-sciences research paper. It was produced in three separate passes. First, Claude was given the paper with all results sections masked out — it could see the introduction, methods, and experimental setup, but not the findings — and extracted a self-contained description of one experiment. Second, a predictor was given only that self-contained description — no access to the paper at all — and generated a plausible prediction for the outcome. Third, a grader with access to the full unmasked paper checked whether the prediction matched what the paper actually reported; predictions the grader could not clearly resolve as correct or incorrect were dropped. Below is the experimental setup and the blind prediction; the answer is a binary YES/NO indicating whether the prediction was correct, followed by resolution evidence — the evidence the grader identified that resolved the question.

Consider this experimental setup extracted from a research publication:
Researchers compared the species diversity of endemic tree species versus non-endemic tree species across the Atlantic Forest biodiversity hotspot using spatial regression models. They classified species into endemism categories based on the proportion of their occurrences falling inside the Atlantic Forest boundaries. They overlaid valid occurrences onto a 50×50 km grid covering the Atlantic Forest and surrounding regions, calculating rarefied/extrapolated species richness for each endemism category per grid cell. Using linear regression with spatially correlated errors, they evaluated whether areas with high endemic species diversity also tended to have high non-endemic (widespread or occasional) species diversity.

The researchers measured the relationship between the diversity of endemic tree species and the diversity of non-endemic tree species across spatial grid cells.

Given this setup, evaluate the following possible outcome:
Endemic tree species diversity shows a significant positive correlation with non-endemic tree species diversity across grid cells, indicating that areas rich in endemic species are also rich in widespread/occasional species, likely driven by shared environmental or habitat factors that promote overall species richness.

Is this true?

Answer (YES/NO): YES